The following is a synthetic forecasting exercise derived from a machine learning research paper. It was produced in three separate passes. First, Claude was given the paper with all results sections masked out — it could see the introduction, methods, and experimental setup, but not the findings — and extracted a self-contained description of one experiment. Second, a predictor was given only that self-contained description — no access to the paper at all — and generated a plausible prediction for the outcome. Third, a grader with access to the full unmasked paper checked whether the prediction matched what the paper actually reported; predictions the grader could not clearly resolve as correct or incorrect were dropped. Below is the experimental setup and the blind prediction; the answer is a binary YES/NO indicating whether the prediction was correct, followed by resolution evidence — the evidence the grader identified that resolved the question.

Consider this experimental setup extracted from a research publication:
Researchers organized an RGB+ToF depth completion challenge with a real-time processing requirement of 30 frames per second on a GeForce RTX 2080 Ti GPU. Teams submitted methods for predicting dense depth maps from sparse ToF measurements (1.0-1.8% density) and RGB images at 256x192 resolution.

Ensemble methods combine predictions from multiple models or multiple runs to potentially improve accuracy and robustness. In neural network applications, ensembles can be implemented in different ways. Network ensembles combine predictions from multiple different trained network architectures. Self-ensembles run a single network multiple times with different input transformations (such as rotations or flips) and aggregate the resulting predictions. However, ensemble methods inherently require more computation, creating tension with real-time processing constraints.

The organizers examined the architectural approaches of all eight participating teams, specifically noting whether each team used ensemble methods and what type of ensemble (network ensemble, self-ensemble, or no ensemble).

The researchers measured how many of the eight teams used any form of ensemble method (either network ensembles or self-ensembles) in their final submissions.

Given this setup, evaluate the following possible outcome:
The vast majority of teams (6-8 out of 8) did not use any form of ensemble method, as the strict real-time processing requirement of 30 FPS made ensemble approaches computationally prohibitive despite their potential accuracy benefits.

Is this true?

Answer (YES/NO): YES